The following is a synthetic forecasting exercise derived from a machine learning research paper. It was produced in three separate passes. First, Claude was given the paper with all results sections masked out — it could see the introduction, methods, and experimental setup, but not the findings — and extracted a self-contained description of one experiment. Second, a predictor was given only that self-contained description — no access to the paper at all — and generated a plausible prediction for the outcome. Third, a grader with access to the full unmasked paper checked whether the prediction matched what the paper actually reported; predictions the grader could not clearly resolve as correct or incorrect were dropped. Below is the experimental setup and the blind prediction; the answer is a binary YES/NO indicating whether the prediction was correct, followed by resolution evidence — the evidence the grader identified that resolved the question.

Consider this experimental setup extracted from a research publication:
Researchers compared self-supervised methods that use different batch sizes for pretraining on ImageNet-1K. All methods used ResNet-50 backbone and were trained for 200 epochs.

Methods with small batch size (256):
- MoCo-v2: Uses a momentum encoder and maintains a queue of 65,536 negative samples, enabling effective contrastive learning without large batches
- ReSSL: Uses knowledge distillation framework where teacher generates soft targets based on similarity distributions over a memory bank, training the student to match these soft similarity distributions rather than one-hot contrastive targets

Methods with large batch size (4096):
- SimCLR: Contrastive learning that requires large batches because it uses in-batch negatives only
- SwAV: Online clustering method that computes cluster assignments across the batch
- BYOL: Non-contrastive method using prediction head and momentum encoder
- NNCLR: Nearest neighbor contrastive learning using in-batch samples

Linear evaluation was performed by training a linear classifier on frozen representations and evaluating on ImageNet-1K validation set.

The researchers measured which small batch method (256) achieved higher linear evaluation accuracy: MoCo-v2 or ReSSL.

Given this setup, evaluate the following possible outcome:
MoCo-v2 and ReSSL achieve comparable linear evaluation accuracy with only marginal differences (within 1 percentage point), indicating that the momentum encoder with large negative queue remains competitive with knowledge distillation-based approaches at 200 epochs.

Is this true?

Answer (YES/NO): NO